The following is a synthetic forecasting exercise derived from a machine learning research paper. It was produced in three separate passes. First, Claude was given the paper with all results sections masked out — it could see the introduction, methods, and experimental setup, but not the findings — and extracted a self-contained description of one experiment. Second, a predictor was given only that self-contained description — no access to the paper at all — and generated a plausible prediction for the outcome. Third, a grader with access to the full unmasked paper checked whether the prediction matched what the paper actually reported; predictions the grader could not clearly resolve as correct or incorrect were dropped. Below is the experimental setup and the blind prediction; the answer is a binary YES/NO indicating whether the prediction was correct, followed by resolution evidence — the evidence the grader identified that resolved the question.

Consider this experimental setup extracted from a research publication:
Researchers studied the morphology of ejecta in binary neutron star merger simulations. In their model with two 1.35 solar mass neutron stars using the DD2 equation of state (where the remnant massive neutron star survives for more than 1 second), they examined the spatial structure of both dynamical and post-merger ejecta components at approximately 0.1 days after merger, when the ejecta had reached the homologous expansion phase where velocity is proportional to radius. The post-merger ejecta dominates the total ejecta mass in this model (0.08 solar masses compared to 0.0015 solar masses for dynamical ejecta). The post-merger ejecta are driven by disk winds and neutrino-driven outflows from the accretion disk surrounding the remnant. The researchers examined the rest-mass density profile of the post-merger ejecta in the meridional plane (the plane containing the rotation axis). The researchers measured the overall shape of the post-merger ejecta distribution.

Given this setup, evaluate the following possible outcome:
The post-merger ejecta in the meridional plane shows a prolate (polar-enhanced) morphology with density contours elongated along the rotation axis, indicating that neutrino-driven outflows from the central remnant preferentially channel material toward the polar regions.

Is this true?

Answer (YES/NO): YES